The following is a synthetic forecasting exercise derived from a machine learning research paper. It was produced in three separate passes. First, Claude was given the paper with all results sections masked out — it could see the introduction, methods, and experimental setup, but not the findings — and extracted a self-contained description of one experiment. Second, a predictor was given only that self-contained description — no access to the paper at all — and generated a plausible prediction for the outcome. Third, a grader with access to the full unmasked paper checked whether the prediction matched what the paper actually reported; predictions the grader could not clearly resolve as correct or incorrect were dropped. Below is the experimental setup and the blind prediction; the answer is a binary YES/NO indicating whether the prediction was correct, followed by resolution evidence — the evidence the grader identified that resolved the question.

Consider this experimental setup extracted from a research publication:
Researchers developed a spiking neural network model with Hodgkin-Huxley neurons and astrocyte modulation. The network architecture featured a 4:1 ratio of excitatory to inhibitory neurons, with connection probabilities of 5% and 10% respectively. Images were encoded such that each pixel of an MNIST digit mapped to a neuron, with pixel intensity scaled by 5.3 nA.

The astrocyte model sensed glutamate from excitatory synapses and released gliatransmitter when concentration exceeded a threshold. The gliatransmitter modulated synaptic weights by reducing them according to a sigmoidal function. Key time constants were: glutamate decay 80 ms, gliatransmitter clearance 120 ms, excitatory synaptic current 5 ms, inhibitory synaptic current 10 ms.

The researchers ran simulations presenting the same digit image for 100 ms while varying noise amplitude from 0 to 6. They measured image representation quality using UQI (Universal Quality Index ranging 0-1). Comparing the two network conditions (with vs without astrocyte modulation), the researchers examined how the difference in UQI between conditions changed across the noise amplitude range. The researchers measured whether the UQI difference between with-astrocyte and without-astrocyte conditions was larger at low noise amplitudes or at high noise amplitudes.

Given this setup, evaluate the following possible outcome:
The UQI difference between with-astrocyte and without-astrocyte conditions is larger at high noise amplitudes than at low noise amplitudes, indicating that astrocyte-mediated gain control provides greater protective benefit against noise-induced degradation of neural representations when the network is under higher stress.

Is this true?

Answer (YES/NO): YES